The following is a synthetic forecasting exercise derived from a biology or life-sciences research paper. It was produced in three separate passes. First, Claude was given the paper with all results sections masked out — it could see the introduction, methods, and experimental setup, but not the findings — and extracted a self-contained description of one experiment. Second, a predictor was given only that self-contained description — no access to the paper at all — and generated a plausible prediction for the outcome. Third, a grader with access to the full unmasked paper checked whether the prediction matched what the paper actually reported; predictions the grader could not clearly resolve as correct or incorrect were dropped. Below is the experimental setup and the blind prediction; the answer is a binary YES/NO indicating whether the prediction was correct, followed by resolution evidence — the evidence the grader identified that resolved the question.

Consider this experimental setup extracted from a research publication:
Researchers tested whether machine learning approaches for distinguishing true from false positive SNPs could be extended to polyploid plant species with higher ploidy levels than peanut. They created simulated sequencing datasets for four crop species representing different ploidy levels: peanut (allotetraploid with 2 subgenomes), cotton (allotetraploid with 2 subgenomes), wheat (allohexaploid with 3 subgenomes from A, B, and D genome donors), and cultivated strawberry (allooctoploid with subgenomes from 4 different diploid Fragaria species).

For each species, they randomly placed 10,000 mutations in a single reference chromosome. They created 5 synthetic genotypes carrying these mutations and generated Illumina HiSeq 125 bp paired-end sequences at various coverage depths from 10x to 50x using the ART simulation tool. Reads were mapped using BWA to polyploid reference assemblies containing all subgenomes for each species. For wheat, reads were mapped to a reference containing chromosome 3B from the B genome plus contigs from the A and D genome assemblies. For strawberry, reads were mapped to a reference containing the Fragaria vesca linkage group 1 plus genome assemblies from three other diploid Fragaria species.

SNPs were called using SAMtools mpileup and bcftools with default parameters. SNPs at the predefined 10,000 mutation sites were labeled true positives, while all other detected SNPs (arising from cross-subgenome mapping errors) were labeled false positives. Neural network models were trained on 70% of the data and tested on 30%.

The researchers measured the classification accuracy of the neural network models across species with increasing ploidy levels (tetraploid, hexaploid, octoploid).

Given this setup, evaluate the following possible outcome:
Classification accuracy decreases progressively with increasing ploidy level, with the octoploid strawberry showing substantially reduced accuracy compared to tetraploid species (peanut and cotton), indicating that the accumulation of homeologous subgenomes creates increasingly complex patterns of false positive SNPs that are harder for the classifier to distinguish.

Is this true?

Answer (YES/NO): NO